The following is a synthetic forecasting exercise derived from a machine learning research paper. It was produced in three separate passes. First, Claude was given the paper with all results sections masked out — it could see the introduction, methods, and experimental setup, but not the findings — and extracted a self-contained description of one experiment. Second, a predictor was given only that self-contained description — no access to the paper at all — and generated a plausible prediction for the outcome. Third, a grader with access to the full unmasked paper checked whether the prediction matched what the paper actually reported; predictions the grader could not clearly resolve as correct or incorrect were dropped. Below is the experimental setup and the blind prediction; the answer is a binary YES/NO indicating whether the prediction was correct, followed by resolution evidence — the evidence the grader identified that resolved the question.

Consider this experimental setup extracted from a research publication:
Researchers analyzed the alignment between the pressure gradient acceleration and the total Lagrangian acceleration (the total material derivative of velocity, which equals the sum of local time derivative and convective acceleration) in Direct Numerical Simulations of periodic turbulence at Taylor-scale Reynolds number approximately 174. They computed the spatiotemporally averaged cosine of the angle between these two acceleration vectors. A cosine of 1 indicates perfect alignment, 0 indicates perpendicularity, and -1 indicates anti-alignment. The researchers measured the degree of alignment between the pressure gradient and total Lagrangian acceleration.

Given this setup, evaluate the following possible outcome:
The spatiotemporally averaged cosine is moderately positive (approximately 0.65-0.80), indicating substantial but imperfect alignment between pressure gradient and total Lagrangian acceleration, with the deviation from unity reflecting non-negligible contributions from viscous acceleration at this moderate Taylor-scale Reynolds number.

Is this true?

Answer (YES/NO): NO